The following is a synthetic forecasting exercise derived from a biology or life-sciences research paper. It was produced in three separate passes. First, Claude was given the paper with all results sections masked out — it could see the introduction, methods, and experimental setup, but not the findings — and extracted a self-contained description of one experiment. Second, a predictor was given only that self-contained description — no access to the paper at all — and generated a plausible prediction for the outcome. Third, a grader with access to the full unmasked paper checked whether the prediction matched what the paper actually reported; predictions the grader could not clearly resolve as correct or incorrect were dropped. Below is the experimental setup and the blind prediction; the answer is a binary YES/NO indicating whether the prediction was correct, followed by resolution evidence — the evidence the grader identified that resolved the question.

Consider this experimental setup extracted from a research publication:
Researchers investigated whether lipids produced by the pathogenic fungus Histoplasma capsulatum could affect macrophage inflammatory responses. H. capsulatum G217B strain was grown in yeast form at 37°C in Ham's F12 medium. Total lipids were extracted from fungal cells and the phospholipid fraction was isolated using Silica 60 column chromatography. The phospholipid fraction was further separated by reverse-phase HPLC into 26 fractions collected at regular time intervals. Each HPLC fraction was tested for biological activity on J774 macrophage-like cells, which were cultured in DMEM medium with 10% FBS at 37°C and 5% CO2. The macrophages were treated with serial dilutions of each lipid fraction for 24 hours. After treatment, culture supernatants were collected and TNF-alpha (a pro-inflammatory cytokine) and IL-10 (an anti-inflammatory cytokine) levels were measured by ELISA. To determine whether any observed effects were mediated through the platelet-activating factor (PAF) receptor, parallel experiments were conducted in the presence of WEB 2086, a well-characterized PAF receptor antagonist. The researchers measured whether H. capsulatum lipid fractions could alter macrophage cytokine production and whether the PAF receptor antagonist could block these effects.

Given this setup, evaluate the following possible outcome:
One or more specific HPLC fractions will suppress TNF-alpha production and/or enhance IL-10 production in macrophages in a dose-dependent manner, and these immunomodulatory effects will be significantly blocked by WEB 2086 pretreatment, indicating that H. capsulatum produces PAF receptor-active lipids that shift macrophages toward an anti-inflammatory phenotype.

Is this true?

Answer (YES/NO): NO